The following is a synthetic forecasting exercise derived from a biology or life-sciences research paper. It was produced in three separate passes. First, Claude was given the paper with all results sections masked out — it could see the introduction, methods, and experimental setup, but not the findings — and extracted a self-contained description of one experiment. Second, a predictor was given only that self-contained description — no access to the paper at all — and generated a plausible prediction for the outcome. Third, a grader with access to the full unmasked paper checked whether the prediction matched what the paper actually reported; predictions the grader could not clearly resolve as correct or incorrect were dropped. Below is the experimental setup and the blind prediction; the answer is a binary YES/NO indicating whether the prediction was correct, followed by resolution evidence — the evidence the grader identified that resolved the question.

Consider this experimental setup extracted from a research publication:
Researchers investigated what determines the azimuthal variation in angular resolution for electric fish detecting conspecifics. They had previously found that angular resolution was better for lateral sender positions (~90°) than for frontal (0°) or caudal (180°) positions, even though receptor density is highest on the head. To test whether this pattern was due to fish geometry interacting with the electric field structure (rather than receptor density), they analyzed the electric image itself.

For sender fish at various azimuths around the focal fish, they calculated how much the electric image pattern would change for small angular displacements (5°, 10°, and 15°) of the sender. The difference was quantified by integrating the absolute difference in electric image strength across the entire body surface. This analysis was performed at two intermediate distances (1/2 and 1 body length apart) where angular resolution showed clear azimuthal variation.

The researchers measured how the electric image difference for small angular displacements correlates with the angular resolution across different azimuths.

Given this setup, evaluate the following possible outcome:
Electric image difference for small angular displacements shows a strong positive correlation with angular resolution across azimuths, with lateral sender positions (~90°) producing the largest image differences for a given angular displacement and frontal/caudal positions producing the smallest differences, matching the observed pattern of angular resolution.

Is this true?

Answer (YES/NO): YES